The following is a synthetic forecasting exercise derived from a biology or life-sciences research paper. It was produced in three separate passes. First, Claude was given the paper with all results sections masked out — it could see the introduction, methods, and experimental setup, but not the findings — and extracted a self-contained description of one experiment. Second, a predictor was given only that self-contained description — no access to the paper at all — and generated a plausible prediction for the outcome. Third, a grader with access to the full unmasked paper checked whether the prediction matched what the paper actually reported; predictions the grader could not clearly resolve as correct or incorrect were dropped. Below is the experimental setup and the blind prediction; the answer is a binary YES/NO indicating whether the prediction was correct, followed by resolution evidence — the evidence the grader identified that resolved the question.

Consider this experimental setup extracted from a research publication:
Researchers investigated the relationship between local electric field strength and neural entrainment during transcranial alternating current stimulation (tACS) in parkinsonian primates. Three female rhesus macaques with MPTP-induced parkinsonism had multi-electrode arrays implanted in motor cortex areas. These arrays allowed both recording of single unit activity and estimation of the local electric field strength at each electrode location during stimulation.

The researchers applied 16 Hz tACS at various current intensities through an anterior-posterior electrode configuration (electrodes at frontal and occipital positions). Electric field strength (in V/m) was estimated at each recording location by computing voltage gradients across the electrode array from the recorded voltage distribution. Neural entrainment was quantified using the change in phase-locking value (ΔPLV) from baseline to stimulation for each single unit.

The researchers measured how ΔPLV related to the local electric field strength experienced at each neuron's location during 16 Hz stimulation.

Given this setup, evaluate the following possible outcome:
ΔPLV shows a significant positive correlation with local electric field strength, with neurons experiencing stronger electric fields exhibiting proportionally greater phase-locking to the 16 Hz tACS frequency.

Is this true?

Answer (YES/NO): YES